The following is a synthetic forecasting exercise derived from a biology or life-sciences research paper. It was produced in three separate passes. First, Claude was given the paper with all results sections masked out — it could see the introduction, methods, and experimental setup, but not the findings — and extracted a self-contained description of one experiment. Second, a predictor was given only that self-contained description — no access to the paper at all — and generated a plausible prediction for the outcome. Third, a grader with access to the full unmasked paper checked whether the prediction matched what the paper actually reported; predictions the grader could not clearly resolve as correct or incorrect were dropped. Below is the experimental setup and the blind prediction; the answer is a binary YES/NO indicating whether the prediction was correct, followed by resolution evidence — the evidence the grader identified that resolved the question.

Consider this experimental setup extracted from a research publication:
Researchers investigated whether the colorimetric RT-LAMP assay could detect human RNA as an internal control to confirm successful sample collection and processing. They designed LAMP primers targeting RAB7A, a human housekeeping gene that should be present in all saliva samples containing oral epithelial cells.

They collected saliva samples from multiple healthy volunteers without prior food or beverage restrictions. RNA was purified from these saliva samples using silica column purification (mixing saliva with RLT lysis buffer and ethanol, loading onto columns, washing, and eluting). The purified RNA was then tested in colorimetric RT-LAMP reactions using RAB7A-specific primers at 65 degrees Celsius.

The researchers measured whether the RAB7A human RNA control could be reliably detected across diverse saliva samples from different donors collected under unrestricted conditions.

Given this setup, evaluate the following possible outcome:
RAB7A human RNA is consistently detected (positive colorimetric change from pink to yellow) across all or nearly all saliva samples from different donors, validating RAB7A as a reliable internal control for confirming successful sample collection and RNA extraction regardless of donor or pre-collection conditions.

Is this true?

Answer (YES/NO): YES